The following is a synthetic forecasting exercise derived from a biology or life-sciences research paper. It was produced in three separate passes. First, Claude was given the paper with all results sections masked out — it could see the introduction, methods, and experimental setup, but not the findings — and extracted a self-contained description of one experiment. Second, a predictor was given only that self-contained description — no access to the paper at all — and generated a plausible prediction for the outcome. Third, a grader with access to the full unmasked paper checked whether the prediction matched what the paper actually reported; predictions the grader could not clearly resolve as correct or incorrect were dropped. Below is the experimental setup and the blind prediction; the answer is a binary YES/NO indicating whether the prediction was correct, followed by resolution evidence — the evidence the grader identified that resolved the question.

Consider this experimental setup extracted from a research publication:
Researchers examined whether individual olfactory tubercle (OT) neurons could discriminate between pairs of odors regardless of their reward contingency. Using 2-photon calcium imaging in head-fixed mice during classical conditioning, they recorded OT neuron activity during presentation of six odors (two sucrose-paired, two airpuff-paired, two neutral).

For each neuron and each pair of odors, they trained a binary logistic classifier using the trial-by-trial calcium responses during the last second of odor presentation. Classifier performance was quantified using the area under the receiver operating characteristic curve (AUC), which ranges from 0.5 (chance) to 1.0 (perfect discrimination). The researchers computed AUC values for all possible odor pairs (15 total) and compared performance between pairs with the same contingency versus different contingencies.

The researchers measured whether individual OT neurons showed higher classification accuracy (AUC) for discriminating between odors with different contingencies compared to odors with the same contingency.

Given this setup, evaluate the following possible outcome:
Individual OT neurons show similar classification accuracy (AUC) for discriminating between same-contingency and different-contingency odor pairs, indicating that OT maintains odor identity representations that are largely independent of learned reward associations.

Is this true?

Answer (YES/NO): YES